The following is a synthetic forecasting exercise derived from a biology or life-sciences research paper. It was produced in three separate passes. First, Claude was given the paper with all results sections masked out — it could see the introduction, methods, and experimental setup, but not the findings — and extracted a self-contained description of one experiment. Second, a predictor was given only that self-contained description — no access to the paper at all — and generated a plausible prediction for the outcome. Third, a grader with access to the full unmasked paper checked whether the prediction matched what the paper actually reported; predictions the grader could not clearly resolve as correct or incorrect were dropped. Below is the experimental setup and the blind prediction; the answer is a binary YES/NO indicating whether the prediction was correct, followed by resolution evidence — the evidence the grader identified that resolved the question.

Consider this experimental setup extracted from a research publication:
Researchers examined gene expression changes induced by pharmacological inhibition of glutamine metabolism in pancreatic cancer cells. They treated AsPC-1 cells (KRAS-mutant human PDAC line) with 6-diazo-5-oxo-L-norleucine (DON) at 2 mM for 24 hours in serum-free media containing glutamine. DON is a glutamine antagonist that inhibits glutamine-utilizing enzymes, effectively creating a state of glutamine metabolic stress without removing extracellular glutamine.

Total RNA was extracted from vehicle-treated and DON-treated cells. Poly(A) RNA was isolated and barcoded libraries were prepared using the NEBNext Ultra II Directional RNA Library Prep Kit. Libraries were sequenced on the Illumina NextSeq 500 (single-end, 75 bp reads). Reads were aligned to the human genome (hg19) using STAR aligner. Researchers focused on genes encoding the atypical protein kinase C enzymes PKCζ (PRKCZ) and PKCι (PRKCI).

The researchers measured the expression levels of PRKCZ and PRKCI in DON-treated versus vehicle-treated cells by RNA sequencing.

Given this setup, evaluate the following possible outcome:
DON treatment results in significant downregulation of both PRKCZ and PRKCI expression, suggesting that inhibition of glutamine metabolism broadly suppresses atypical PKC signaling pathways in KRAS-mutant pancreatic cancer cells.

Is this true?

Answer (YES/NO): NO